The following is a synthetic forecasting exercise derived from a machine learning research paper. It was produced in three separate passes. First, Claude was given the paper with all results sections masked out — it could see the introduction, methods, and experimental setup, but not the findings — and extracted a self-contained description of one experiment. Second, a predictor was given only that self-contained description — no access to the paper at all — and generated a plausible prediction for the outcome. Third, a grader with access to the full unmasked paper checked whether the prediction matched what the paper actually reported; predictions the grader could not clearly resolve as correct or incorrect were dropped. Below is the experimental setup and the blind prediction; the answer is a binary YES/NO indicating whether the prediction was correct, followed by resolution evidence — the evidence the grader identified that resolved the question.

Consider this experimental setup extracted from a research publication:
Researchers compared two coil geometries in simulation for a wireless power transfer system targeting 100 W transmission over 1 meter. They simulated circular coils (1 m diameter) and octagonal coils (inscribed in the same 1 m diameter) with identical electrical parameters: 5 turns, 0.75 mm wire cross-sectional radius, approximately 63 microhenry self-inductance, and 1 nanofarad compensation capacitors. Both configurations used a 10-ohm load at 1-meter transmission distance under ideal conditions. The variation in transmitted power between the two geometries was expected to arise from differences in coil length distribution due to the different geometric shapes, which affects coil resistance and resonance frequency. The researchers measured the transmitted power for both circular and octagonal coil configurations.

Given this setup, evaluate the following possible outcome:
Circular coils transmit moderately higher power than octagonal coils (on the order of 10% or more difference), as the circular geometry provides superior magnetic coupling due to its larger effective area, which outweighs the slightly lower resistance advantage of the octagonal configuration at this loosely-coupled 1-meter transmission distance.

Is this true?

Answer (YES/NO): NO